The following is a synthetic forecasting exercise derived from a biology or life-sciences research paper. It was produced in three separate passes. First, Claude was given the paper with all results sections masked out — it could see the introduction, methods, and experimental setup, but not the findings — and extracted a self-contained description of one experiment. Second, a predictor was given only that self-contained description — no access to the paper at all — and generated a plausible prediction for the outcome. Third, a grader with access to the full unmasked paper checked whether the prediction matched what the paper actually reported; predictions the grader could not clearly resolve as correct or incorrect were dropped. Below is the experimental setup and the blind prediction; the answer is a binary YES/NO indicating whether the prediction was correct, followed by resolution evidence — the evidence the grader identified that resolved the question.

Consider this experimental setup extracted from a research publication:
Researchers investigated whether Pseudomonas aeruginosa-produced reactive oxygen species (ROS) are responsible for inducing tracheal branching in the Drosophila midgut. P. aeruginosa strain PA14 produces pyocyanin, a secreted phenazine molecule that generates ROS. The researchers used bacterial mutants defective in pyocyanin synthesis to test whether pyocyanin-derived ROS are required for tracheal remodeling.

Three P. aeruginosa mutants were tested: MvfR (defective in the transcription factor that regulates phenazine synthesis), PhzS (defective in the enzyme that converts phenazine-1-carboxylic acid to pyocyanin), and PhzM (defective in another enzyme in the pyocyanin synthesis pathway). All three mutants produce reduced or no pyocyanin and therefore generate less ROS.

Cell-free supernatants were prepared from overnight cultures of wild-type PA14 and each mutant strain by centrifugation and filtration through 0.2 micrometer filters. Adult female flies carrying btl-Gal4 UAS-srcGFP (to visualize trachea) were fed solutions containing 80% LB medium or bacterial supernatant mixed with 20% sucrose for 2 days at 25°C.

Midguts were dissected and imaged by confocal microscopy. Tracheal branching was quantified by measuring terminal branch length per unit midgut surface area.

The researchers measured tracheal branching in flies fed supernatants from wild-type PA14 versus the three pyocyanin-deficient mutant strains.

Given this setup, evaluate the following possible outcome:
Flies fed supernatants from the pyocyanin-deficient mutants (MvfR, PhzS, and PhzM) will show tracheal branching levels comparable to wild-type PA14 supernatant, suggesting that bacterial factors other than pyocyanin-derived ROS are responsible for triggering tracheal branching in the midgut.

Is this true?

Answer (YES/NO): NO